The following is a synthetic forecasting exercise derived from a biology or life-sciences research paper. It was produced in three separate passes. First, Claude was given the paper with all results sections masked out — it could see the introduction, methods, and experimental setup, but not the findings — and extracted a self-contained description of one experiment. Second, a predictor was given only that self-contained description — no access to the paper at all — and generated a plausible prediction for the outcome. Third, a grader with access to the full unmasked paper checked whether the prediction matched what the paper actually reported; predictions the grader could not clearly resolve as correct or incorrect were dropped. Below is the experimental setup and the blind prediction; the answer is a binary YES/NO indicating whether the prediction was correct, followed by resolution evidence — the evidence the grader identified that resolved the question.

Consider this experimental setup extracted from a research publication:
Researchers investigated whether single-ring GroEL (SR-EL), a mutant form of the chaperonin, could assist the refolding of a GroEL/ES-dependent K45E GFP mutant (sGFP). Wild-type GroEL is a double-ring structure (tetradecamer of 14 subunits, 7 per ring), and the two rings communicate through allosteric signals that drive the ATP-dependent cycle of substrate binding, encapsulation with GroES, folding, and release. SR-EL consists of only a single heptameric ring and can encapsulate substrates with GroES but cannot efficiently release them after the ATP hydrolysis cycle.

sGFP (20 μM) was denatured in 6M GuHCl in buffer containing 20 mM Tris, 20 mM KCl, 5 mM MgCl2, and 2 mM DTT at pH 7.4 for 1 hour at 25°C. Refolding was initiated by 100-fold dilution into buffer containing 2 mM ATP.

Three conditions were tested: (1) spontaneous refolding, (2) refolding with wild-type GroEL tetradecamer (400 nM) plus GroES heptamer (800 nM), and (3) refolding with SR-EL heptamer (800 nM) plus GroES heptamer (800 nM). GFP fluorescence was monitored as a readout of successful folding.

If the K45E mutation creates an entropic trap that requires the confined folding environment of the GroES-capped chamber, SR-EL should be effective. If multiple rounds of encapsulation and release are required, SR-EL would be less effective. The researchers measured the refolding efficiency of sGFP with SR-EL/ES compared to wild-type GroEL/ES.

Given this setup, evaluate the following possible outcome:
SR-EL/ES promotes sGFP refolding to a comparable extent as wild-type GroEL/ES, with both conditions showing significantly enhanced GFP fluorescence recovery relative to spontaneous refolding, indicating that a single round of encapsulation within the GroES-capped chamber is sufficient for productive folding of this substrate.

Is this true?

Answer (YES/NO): YES